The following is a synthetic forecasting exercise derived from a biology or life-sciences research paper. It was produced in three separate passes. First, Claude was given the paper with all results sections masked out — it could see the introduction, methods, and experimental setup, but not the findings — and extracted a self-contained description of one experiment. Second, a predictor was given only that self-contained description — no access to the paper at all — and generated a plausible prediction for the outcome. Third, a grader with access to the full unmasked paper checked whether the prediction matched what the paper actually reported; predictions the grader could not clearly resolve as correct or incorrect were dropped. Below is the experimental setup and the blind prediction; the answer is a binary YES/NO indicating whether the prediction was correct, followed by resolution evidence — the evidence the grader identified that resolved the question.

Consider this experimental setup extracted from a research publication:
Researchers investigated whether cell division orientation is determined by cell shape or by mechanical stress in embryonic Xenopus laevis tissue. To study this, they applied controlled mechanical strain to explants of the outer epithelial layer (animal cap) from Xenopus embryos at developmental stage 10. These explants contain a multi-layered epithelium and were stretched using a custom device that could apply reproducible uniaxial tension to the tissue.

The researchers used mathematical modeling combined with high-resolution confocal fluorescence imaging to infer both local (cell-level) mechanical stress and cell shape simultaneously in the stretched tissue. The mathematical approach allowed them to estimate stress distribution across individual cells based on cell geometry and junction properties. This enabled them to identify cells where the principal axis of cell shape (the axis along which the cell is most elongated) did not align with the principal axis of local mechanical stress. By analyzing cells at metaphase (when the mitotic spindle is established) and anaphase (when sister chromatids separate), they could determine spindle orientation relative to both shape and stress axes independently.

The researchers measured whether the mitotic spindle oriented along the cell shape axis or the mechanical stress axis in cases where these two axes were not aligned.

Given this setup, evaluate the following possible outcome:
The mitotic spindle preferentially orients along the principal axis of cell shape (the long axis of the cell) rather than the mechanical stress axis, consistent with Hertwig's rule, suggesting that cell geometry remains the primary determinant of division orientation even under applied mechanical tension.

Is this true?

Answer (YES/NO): YES